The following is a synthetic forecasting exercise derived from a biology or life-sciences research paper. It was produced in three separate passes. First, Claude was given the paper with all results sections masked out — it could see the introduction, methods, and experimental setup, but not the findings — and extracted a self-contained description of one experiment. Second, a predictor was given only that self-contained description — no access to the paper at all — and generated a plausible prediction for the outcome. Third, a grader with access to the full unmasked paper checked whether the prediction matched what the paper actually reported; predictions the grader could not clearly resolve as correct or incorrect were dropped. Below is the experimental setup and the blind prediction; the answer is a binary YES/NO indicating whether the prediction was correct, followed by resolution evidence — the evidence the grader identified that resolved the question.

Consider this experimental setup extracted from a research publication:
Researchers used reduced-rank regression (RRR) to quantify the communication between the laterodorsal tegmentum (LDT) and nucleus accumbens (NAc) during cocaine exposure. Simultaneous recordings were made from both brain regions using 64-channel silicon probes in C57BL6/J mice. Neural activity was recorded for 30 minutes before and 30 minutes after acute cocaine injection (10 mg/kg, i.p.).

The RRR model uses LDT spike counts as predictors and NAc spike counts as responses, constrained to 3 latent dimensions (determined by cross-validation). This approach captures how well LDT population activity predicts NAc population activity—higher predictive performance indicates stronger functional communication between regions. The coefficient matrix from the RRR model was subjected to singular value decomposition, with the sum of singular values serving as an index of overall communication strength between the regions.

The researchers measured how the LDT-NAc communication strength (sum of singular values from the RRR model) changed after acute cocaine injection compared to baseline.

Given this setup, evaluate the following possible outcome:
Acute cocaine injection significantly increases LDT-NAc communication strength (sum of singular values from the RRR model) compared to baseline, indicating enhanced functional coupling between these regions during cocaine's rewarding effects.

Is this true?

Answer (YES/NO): NO